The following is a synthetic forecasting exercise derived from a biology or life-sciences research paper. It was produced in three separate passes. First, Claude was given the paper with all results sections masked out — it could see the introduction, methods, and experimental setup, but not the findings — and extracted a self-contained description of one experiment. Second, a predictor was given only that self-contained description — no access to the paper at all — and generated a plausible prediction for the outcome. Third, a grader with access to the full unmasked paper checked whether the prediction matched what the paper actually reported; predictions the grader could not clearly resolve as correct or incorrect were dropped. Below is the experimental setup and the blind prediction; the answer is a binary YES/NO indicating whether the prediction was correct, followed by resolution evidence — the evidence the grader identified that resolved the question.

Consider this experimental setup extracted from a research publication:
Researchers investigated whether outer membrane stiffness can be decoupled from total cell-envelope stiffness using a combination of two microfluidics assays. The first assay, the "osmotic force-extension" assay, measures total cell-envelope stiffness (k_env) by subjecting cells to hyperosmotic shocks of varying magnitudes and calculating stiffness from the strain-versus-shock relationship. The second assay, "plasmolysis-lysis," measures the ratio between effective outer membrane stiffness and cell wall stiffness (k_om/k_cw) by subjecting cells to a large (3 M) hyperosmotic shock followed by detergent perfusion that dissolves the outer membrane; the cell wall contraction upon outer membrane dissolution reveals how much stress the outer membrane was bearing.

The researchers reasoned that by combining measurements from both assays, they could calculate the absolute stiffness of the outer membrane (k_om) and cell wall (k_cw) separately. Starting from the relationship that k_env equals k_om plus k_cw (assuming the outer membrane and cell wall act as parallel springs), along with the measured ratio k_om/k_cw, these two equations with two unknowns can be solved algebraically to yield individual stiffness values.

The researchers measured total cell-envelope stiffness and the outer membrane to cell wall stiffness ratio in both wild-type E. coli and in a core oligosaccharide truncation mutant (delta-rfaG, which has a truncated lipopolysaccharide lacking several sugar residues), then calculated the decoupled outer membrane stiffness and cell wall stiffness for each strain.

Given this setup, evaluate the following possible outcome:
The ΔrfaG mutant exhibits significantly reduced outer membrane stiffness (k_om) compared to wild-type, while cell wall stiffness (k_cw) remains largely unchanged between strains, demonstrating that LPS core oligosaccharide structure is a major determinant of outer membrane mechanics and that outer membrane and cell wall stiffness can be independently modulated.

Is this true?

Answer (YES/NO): YES